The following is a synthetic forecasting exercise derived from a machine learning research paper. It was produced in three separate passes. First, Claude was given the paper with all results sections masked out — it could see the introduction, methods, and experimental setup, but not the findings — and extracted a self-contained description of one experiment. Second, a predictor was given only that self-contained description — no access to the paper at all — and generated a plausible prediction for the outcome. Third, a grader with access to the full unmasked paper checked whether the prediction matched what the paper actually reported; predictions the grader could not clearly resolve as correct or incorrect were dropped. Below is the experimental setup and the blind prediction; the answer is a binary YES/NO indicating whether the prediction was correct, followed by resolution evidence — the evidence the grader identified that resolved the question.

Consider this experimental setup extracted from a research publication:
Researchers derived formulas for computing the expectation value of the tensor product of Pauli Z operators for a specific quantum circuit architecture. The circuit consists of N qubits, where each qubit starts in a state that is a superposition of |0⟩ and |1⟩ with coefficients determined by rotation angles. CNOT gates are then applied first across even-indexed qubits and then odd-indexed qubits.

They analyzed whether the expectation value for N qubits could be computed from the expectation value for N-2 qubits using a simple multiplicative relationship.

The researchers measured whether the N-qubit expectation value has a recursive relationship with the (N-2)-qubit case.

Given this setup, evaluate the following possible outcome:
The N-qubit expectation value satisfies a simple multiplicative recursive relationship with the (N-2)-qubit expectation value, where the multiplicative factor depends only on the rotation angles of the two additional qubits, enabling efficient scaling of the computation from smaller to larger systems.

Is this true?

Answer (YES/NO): NO